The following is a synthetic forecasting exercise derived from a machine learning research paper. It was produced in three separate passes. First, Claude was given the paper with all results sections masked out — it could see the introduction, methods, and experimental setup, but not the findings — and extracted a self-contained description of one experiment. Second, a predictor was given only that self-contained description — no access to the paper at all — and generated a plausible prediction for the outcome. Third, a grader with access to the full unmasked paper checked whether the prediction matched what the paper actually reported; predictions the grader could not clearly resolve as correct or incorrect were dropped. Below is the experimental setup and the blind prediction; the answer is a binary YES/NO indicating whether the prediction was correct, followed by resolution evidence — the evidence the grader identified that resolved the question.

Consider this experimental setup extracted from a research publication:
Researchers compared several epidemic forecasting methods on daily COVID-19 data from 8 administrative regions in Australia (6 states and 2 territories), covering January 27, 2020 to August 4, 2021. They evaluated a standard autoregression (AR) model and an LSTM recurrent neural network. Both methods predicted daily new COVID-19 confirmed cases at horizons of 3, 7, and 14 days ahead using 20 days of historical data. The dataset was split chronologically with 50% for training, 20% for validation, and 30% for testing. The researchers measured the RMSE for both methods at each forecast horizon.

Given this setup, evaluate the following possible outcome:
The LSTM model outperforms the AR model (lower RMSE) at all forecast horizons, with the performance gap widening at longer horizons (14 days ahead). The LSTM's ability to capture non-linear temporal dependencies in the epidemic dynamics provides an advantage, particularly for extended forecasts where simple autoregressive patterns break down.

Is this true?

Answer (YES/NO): NO